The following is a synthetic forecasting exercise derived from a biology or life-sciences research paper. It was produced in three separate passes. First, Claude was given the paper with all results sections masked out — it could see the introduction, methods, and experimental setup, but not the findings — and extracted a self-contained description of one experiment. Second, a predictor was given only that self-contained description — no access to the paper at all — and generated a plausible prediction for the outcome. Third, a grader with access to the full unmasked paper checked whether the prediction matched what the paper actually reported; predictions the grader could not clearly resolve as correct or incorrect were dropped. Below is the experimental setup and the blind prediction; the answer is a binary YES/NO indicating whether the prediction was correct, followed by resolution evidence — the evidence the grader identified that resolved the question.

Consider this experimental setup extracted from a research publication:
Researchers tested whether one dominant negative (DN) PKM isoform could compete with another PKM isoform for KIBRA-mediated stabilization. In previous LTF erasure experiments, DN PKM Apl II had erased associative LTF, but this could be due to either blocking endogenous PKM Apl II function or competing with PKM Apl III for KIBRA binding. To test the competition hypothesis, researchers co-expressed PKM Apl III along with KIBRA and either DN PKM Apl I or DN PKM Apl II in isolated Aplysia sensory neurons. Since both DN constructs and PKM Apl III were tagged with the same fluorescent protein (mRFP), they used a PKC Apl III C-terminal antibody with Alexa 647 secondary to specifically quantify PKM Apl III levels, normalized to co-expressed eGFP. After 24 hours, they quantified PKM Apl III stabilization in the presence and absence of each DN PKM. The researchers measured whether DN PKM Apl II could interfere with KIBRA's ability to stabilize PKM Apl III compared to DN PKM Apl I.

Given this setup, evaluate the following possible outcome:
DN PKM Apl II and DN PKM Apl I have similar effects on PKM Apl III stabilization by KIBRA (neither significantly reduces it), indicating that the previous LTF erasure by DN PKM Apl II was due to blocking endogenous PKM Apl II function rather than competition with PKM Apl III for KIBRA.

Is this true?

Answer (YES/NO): NO